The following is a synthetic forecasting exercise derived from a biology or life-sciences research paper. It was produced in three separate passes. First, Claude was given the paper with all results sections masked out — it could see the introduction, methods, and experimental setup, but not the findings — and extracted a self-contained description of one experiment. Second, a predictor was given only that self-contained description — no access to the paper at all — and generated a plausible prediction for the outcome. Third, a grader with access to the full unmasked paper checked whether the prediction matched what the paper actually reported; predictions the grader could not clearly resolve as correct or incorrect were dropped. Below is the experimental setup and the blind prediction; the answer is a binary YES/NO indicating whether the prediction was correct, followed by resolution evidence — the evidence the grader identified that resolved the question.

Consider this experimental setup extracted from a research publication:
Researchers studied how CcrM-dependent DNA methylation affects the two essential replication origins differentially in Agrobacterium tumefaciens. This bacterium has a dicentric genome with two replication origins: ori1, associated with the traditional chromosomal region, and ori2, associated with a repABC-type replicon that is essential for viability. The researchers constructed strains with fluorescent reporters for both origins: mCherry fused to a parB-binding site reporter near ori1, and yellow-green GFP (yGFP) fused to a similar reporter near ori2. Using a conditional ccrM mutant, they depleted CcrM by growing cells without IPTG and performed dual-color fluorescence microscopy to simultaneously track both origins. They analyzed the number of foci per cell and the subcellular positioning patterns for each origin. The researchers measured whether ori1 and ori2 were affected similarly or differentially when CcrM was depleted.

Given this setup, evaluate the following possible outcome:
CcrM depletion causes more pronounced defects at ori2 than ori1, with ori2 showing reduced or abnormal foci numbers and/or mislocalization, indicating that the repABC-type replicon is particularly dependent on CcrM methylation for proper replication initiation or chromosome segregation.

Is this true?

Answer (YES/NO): YES